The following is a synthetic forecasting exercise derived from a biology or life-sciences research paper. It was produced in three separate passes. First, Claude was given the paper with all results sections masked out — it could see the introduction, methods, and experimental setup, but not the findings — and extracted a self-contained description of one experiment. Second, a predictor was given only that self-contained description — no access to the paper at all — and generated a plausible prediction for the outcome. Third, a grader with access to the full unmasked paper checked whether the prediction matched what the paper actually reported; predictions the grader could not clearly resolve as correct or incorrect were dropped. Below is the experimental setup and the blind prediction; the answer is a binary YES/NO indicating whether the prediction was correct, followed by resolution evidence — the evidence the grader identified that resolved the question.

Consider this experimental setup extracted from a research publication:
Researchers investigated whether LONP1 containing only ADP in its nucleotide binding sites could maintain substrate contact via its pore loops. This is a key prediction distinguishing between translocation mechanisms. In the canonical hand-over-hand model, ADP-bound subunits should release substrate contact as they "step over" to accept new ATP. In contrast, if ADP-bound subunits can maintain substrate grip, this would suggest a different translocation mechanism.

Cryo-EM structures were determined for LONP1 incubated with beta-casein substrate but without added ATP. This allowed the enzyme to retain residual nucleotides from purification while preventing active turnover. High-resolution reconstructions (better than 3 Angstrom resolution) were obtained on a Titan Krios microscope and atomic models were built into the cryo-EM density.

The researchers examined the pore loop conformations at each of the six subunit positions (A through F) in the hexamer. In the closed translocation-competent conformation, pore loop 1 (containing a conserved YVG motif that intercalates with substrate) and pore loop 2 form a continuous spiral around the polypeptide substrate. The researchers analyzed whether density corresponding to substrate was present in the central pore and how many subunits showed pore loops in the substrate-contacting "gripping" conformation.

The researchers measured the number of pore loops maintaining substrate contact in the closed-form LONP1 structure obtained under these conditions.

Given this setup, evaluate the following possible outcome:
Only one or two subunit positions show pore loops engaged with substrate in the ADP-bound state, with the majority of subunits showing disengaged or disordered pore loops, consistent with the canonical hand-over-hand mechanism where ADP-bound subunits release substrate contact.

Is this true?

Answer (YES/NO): NO